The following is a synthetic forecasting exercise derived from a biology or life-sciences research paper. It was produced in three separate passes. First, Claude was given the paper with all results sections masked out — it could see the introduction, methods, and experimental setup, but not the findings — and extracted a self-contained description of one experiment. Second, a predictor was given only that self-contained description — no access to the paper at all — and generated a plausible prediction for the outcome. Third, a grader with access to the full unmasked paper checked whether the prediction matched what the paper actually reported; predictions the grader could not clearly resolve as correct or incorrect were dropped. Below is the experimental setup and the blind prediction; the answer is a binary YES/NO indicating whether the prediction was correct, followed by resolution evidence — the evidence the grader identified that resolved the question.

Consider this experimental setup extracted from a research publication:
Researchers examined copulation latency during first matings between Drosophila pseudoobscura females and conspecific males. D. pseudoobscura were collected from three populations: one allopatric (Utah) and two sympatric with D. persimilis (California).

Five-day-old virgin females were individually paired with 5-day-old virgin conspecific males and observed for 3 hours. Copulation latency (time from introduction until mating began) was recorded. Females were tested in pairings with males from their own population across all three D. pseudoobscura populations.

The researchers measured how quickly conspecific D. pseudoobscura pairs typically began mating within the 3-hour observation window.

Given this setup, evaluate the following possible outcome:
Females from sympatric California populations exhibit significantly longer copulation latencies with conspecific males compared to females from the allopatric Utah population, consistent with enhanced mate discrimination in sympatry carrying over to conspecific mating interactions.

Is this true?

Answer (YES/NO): YES